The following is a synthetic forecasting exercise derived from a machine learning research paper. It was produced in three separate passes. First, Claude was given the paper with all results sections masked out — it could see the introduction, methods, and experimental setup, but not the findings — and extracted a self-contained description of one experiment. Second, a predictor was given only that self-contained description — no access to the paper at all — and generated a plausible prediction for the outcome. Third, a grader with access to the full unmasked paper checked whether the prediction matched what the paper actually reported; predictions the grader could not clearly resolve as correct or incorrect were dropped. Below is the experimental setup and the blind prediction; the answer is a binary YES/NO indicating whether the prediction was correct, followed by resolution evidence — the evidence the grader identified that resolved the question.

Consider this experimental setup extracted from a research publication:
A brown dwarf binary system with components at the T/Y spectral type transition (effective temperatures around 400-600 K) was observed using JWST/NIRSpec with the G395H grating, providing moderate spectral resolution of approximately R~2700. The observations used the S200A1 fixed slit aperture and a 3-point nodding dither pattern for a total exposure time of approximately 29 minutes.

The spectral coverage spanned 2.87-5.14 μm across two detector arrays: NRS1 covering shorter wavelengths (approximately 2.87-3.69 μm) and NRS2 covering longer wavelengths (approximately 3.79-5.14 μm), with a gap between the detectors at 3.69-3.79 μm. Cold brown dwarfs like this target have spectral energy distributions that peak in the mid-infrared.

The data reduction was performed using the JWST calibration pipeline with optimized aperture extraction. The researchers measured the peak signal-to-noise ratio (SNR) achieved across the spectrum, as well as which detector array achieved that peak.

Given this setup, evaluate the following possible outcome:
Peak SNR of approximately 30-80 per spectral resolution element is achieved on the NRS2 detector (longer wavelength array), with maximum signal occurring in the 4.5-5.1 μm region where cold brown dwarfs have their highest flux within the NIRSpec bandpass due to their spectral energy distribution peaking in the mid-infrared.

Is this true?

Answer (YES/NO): YES